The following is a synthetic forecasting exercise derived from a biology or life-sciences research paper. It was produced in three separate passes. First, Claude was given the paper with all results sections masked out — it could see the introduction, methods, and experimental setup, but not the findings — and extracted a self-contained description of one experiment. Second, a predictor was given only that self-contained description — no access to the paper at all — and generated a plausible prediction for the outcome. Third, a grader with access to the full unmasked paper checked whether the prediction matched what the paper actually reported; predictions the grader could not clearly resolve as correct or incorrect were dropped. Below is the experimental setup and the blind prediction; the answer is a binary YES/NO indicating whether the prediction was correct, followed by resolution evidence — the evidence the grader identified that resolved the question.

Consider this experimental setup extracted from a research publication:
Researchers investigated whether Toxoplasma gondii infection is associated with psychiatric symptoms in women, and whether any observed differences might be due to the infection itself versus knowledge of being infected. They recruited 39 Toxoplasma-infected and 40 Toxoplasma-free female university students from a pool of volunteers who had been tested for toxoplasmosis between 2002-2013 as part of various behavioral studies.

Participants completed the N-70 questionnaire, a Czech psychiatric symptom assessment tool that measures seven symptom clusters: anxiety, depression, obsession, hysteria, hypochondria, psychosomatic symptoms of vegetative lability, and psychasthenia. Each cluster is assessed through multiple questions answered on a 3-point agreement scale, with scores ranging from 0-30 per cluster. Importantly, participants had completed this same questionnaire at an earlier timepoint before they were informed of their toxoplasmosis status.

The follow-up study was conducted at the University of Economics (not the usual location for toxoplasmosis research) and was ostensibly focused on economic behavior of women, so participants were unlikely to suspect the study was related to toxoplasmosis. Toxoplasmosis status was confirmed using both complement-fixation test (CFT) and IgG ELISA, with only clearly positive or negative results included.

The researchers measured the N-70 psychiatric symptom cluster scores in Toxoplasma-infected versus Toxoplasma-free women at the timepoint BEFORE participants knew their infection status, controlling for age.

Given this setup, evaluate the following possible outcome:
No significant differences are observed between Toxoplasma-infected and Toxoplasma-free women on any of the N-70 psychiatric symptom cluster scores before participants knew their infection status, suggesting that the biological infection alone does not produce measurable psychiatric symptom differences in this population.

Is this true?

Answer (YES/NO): NO